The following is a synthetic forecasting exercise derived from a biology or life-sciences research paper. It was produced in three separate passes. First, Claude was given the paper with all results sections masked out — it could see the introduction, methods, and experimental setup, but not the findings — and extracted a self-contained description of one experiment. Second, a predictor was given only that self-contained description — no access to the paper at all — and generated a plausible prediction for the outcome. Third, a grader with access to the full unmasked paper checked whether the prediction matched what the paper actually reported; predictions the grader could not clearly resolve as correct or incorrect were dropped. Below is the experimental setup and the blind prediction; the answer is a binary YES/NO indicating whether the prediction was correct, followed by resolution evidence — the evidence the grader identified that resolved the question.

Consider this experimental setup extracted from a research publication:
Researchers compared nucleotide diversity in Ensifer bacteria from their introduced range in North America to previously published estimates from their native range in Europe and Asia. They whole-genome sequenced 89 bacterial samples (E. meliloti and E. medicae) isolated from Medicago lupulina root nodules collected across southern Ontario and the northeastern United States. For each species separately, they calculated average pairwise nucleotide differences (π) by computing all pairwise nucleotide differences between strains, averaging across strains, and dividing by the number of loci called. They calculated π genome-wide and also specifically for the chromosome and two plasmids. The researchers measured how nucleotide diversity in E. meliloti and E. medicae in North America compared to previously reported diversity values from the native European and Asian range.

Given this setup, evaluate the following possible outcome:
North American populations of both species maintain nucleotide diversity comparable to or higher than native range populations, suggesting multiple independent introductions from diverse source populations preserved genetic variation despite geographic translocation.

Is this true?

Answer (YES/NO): NO